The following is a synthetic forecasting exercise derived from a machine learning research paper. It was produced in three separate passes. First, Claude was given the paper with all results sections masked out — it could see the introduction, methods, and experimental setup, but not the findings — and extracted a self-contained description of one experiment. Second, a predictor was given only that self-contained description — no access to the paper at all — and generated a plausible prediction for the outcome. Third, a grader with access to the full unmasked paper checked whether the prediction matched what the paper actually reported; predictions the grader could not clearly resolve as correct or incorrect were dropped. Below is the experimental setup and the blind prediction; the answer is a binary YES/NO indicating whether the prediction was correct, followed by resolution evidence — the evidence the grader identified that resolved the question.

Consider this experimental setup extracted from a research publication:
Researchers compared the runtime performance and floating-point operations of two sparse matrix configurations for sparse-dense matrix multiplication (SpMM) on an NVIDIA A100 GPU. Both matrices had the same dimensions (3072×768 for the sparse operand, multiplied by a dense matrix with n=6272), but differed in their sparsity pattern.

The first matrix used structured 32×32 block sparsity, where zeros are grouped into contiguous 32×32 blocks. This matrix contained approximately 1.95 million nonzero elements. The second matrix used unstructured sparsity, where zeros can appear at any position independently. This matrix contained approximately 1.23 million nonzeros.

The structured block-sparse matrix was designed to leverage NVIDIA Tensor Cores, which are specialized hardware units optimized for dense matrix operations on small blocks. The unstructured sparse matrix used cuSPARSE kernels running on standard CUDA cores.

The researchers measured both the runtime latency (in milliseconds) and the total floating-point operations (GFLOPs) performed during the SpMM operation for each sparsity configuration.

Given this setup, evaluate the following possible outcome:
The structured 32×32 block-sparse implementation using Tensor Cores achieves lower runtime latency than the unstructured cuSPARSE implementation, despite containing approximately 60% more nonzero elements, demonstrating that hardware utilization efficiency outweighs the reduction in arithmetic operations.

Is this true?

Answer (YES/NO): YES